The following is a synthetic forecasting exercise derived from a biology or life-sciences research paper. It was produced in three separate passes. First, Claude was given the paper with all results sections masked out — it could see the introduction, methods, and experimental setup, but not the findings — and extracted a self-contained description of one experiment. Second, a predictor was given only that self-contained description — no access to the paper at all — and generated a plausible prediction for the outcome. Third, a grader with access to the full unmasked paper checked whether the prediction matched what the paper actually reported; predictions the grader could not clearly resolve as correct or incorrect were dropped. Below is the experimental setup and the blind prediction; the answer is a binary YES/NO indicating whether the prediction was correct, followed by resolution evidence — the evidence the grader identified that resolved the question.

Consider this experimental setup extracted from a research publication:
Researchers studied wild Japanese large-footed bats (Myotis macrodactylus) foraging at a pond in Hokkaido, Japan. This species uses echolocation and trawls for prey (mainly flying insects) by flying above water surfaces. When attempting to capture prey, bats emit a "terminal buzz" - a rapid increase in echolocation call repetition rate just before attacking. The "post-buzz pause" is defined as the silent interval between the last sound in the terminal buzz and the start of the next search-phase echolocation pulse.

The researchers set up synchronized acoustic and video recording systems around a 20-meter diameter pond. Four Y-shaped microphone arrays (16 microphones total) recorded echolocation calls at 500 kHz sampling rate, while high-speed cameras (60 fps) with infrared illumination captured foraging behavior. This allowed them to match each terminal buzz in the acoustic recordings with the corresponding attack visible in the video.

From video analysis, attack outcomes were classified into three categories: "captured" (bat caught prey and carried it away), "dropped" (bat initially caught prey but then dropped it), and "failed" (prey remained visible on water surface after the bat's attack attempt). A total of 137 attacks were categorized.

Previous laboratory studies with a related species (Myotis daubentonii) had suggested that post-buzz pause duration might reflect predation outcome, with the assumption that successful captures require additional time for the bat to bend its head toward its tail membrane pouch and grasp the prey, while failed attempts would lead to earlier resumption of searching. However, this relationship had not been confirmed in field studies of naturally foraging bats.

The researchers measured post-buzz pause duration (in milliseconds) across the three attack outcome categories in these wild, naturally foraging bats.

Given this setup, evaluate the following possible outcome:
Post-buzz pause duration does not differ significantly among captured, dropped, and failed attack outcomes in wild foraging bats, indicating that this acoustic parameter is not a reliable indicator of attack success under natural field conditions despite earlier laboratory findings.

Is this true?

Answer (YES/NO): NO